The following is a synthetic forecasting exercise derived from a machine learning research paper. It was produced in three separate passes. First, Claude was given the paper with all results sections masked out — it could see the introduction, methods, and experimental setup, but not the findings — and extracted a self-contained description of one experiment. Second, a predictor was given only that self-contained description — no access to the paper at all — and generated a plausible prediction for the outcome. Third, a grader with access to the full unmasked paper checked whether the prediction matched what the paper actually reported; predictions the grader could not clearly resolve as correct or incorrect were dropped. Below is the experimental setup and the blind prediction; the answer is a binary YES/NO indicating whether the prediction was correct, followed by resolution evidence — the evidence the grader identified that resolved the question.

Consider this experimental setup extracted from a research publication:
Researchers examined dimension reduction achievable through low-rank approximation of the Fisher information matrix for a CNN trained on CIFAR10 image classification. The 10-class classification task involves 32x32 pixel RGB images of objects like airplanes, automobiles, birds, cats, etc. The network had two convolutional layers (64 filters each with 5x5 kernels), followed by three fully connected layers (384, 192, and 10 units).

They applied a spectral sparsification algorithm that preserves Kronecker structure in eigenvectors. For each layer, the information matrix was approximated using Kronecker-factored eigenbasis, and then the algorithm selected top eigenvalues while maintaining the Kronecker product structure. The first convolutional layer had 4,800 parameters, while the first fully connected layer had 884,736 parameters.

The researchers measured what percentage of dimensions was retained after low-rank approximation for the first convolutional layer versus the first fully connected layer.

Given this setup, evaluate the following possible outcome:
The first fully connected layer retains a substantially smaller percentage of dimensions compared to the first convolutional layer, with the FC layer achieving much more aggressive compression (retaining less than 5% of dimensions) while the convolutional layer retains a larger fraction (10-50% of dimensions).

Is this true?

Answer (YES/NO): NO